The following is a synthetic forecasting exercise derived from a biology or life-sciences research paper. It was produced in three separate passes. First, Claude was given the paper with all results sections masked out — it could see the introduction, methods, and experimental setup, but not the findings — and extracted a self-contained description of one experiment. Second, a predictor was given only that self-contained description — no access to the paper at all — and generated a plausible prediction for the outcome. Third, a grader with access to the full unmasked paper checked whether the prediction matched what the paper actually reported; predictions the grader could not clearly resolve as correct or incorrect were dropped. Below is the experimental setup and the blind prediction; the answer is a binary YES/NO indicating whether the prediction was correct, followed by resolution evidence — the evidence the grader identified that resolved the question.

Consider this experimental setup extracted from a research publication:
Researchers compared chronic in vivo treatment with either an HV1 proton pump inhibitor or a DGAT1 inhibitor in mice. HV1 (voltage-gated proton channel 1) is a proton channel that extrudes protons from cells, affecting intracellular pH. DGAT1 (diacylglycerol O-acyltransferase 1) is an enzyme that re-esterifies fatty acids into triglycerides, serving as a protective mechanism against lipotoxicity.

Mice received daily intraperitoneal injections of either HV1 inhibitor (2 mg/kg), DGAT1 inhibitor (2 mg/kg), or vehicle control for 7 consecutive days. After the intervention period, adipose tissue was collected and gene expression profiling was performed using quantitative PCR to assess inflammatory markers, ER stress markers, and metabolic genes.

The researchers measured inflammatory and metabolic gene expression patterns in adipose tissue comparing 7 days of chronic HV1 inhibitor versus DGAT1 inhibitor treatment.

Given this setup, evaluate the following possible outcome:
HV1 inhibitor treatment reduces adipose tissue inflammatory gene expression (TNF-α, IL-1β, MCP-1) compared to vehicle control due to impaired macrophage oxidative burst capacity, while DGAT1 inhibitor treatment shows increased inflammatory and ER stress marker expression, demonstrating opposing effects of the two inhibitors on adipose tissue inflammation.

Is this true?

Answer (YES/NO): NO